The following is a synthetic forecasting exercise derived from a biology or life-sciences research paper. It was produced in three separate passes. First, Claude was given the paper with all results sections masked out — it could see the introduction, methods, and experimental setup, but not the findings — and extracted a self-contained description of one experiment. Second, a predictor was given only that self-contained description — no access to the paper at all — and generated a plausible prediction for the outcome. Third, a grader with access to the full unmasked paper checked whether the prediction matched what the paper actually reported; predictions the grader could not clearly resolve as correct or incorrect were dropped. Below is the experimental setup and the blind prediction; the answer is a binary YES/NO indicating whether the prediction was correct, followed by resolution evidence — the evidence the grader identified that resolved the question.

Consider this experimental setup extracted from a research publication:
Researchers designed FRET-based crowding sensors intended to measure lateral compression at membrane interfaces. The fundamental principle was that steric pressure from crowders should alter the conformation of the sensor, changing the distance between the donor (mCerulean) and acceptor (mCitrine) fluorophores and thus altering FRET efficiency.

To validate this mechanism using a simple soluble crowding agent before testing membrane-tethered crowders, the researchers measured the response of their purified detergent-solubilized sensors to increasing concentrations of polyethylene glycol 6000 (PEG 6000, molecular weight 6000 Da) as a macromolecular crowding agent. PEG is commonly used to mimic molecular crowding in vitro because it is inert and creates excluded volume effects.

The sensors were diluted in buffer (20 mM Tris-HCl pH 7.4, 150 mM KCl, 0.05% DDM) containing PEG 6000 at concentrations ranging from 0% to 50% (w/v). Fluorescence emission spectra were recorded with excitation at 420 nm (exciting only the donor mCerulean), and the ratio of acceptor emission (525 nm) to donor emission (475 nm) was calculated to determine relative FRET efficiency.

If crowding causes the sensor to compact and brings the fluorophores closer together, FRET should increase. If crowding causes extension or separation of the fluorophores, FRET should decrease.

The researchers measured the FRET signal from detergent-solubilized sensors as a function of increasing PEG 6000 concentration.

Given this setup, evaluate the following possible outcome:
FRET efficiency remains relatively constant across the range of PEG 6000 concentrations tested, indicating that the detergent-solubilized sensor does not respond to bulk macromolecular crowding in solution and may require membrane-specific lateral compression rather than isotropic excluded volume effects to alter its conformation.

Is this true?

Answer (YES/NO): NO